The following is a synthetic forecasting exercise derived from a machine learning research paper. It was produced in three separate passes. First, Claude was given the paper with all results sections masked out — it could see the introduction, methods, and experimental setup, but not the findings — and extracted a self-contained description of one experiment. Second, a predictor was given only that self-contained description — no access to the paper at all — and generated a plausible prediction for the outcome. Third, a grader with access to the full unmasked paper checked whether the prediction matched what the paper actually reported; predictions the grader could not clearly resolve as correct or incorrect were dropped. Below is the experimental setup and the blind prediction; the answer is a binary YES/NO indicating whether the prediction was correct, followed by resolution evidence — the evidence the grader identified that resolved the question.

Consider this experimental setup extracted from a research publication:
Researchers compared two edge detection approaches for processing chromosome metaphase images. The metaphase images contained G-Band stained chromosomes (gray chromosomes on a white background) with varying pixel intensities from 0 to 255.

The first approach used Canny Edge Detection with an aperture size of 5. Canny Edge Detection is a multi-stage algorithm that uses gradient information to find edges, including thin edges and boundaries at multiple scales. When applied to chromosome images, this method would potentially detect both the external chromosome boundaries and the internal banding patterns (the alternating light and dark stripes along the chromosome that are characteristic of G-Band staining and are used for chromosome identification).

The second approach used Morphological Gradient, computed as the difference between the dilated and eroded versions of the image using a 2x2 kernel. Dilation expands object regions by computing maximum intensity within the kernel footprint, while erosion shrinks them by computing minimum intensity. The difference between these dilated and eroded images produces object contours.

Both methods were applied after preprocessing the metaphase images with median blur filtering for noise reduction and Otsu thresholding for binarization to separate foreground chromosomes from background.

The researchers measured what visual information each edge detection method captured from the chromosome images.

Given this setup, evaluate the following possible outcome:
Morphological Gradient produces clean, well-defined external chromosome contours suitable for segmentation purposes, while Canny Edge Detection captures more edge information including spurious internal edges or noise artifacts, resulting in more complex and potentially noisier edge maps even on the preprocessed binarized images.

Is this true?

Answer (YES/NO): NO